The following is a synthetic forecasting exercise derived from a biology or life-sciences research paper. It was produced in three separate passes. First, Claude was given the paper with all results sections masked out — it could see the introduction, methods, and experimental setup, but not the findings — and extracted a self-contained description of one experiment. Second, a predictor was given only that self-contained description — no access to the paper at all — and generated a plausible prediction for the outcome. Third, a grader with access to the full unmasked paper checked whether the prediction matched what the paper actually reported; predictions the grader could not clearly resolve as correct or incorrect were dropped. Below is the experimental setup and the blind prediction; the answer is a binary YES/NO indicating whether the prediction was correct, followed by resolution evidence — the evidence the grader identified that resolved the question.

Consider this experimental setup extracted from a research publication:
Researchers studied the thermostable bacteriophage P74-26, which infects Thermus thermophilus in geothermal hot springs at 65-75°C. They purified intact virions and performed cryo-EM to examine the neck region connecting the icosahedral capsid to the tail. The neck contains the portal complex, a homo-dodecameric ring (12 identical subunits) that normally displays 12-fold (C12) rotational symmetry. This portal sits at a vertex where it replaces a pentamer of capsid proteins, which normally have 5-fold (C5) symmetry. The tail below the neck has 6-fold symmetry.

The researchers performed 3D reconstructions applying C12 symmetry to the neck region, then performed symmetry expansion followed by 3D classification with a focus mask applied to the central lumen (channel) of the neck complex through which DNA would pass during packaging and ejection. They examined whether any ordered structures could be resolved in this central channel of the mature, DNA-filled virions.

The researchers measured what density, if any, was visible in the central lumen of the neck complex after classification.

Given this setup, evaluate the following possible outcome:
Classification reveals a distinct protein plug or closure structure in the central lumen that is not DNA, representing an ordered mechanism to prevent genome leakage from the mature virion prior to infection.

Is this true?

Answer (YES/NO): NO